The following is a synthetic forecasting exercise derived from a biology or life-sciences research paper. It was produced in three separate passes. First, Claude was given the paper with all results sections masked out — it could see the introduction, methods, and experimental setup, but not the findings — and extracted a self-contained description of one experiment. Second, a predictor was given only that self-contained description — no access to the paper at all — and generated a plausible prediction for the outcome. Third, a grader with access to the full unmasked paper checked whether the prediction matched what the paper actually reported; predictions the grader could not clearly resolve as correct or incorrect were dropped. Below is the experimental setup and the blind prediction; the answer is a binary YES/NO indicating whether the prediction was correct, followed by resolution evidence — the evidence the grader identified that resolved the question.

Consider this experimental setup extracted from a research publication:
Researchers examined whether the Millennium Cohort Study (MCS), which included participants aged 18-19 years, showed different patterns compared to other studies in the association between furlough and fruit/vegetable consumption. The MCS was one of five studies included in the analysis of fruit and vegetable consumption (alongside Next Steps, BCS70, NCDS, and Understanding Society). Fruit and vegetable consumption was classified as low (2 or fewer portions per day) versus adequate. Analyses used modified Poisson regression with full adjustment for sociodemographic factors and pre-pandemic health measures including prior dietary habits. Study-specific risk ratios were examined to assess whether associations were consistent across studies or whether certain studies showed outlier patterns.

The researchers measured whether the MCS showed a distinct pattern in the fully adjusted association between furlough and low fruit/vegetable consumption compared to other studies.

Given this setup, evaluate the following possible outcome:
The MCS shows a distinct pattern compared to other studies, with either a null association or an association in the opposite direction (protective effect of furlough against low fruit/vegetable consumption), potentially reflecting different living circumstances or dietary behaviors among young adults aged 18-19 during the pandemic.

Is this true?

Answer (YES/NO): YES